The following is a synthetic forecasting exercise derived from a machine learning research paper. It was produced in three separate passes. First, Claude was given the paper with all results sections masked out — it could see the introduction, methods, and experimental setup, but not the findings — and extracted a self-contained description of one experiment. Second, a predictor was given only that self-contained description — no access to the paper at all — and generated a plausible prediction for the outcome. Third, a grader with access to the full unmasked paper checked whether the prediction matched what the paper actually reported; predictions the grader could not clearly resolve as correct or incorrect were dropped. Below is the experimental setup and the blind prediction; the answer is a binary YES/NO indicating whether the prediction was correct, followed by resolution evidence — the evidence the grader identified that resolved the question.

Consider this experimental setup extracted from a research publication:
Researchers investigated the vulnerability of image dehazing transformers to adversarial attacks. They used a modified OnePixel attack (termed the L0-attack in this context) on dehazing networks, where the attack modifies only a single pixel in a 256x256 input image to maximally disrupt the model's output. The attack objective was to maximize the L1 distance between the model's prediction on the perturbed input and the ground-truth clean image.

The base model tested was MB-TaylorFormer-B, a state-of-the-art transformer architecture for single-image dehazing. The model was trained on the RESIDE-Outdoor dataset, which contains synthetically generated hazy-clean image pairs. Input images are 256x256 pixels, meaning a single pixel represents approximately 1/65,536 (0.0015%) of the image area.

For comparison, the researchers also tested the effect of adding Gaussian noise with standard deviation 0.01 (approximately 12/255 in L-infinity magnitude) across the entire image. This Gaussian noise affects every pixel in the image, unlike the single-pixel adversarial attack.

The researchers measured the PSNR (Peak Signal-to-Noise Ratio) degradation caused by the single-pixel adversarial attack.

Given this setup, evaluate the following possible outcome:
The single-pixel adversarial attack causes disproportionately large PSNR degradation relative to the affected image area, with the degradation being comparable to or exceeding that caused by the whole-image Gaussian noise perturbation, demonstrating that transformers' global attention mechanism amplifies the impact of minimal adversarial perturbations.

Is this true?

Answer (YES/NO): YES